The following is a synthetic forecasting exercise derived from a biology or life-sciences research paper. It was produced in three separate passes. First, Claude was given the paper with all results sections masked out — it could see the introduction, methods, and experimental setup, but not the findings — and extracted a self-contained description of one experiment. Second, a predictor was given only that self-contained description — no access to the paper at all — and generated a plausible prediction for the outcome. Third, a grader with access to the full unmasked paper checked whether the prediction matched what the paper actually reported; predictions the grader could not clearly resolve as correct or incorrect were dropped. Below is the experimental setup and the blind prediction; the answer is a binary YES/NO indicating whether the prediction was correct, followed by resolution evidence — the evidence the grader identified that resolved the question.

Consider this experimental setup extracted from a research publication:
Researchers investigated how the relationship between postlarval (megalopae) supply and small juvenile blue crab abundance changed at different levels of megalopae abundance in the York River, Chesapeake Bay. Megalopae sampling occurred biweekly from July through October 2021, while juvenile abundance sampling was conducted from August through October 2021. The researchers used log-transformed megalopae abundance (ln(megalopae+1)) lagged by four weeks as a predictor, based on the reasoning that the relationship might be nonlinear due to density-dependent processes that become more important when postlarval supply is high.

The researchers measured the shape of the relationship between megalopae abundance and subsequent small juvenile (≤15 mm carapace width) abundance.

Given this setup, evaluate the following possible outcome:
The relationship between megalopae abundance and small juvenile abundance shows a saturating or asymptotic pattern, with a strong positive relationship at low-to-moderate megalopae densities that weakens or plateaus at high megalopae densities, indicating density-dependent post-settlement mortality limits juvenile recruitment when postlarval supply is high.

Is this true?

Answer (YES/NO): YES